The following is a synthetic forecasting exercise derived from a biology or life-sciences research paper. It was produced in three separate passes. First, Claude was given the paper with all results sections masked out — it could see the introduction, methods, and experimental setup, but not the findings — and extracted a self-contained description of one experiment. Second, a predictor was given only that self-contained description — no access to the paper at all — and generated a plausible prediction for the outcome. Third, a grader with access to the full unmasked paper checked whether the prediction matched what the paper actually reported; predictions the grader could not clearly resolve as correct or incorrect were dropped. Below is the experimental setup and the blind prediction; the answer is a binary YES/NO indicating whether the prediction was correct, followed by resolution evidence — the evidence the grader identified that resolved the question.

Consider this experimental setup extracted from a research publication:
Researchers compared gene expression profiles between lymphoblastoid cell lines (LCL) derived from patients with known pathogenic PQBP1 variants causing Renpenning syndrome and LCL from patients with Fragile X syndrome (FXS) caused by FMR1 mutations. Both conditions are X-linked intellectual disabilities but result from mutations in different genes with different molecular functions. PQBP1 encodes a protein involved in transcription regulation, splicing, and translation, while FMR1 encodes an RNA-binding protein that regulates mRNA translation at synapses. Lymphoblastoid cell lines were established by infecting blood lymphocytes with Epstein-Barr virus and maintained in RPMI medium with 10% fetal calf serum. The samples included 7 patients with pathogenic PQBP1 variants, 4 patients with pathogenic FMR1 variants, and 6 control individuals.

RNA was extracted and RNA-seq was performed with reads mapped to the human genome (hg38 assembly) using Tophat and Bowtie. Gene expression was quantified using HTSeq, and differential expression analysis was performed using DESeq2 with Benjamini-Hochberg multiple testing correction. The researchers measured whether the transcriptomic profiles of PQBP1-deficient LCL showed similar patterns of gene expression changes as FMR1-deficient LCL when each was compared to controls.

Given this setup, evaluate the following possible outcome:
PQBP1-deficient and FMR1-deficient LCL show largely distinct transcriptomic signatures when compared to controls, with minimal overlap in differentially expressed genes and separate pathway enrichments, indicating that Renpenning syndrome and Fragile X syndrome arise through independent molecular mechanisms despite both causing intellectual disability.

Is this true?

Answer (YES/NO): YES